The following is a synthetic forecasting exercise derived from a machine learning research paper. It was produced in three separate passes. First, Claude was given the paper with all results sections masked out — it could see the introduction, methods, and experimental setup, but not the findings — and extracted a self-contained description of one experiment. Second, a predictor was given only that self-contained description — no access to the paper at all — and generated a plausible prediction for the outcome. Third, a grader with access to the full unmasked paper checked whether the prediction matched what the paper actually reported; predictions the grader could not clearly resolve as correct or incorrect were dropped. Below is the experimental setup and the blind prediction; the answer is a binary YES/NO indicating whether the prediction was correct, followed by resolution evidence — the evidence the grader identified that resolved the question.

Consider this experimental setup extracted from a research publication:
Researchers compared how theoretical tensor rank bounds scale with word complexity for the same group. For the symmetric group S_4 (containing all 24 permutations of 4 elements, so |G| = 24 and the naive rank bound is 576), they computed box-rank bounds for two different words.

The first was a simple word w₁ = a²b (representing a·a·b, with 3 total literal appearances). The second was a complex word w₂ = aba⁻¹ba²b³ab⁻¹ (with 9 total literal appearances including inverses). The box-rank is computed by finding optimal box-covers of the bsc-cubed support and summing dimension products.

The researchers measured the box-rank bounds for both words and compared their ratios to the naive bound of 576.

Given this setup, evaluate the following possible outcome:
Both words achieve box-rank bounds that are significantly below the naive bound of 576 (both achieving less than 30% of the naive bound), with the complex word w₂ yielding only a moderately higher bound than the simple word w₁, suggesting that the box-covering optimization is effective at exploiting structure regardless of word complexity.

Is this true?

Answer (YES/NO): NO